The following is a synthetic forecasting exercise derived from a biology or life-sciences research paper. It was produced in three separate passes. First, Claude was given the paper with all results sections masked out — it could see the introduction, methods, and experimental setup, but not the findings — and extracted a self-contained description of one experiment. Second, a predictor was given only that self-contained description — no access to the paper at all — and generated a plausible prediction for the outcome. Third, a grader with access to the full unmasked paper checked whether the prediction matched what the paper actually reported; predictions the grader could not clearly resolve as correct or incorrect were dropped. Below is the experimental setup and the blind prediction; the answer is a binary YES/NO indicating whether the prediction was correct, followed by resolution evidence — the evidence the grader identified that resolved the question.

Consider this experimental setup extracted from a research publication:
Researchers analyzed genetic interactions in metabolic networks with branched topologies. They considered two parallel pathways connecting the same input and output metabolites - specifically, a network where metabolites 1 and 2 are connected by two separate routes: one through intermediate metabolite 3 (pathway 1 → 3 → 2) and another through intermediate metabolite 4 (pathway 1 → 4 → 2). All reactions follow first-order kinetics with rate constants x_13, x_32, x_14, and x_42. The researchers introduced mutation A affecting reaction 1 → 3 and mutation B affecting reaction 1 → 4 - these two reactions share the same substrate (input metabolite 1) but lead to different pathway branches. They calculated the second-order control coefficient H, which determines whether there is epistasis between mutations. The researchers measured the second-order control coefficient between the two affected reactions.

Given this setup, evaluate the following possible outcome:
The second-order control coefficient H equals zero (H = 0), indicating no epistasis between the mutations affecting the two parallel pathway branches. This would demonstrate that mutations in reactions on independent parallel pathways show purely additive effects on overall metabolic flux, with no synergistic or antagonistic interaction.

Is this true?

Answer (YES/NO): YES